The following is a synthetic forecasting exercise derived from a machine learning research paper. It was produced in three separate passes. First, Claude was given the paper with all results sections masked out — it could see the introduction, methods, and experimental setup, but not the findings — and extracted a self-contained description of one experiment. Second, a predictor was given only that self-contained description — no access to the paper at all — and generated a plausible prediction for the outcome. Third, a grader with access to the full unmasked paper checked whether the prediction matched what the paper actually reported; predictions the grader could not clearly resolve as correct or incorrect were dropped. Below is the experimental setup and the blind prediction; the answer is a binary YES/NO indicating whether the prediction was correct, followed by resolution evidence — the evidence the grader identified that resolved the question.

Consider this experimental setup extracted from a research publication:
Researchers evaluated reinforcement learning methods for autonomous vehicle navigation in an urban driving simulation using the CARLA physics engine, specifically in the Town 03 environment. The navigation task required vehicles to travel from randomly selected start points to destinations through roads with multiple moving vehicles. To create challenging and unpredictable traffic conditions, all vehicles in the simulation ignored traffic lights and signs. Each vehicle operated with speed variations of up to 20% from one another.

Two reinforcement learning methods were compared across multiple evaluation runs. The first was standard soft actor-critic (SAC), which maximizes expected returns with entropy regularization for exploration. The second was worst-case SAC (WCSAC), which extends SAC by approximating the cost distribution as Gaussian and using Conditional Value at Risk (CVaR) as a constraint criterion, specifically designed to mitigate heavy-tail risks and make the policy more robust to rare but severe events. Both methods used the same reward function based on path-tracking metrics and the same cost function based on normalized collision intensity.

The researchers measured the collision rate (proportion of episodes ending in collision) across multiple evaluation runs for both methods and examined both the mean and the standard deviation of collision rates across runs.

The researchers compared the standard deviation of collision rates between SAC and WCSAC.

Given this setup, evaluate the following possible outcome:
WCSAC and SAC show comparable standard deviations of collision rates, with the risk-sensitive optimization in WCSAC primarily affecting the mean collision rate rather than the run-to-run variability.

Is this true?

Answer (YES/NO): NO